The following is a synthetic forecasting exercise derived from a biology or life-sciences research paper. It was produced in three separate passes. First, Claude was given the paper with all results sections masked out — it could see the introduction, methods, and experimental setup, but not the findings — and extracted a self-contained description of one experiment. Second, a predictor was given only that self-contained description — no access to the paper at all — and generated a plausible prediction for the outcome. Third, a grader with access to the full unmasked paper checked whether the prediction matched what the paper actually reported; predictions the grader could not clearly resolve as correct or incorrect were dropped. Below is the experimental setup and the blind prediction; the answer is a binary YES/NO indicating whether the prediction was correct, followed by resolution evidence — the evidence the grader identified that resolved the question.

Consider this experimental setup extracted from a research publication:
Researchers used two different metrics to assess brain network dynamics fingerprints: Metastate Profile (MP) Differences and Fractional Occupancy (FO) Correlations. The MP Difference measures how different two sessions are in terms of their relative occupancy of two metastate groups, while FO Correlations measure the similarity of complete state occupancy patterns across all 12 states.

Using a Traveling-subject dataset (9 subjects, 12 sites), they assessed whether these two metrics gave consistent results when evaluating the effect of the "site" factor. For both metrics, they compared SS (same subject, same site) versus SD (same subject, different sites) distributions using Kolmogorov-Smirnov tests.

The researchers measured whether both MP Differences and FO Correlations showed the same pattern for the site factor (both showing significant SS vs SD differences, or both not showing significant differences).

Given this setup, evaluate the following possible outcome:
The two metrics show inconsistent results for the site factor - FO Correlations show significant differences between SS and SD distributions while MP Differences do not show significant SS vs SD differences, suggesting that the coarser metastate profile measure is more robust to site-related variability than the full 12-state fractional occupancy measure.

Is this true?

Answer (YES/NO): NO